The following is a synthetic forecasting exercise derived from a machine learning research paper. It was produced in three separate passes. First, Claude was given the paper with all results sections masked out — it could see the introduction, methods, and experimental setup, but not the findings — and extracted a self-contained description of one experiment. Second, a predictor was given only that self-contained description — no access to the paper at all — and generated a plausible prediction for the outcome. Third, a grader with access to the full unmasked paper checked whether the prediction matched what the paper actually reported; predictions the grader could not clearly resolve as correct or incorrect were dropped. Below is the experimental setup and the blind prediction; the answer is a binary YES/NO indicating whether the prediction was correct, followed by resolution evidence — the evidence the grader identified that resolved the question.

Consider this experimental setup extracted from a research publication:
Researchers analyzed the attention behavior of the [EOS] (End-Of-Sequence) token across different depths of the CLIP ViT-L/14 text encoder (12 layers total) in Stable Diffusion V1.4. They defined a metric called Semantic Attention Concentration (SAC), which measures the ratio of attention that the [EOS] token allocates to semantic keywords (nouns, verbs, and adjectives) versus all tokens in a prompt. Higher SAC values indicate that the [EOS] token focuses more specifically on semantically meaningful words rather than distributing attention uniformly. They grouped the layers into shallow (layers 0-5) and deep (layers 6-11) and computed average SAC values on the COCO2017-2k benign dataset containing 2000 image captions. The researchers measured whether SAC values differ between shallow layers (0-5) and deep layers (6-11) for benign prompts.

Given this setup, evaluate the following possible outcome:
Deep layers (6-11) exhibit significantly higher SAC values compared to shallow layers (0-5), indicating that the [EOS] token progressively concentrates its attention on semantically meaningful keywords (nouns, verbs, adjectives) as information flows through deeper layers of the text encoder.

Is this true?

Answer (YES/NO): NO